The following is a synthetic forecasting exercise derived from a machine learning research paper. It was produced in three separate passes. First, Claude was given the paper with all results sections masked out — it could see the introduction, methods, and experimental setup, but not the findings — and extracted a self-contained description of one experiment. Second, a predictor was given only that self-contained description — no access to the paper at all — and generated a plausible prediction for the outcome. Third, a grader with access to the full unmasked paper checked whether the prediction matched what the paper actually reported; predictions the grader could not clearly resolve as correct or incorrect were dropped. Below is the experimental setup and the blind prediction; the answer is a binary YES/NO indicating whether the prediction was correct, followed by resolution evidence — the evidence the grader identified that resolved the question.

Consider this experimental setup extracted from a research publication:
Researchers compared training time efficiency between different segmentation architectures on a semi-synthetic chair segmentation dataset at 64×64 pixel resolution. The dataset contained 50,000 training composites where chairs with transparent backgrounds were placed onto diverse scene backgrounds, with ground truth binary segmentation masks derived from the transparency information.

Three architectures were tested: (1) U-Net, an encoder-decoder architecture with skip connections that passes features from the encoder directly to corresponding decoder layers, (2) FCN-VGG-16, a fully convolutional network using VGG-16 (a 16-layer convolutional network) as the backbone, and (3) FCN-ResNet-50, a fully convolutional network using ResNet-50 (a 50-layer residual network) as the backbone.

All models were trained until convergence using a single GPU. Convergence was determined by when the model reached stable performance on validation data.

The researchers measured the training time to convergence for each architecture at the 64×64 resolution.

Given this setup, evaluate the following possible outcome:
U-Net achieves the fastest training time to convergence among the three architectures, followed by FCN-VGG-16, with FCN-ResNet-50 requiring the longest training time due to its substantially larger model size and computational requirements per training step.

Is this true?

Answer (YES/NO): YES